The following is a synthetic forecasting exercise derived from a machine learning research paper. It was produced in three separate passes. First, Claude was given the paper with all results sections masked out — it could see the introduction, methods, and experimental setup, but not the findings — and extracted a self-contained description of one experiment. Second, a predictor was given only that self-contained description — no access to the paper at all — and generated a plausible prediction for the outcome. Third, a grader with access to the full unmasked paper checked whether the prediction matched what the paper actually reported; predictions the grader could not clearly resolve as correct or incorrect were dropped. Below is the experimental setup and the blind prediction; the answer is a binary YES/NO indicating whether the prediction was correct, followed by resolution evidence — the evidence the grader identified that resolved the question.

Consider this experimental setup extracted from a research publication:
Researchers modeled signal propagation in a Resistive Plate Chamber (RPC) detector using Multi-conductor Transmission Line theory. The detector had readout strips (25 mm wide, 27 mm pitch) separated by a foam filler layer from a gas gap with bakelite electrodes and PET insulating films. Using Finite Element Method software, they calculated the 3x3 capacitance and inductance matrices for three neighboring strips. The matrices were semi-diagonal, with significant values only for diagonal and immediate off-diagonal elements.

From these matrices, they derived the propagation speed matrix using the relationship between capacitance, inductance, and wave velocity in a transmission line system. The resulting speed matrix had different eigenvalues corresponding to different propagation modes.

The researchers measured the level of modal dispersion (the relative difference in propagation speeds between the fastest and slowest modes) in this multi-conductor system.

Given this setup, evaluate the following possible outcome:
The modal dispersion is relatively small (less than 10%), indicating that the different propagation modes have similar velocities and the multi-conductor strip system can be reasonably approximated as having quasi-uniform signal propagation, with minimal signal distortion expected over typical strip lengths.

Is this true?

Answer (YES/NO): YES